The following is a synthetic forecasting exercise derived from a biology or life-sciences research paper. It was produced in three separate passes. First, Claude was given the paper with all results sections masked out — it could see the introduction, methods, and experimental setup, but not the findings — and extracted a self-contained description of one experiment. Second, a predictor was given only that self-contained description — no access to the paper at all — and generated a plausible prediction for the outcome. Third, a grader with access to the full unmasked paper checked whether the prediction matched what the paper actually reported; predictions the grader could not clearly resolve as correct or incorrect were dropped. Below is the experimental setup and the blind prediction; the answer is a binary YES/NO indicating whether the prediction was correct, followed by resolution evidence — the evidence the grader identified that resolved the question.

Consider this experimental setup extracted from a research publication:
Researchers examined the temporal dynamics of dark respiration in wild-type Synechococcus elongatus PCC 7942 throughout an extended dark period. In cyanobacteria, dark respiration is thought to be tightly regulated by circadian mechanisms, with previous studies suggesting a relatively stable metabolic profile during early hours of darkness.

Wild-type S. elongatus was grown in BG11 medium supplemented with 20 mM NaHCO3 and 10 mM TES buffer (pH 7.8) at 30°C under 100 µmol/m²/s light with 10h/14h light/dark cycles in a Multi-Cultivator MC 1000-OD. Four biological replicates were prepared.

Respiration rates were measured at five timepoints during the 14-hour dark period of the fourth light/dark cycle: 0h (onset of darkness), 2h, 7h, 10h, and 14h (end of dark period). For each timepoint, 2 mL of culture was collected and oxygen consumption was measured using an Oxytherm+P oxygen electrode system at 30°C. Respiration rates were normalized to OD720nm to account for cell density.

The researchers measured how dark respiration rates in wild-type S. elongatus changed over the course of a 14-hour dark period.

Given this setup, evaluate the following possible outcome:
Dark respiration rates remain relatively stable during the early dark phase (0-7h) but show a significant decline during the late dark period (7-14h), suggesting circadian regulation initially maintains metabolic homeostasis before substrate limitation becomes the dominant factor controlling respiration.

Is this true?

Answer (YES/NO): NO